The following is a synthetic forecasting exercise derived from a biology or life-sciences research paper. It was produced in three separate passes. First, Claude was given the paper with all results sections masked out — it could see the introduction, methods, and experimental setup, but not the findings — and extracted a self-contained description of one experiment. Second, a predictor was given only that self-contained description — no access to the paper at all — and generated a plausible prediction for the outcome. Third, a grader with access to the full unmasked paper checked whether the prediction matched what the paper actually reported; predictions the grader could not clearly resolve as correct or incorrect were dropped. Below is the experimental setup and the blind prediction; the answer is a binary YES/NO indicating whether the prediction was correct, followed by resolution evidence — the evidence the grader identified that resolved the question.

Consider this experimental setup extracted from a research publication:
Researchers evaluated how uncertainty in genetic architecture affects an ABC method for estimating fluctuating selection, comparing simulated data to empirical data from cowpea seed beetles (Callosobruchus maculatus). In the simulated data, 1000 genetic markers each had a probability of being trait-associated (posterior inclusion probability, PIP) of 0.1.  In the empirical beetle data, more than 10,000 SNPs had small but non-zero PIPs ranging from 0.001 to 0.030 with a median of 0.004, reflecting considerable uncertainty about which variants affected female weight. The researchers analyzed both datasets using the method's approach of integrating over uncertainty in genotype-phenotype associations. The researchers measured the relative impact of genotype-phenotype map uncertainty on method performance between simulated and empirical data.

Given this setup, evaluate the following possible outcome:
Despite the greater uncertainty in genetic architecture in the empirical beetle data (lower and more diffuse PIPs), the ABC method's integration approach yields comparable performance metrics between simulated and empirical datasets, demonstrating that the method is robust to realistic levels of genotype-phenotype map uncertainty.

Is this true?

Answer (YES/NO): NO